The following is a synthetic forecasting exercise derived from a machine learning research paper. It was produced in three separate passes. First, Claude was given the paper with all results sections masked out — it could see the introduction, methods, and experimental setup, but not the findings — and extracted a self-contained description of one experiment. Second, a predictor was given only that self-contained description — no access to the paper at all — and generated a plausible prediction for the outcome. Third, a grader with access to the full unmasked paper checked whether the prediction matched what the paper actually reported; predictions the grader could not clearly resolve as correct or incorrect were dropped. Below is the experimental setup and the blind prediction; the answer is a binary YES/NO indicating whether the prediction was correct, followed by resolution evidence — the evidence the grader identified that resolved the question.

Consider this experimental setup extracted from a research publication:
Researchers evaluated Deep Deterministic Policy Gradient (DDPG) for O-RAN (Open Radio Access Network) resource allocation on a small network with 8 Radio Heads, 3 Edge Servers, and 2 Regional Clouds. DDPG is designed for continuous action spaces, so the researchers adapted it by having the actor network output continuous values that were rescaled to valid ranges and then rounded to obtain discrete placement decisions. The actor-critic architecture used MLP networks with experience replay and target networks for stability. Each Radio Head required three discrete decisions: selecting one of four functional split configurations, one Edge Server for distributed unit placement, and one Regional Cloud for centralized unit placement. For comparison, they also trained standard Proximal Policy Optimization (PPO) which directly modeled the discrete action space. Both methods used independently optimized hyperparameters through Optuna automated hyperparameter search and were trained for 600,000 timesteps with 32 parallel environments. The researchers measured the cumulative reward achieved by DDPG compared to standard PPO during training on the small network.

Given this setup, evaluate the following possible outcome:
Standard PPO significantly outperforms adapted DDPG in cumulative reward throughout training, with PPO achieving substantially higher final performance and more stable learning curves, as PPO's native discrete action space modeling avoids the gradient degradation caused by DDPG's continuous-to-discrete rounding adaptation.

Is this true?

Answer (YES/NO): YES